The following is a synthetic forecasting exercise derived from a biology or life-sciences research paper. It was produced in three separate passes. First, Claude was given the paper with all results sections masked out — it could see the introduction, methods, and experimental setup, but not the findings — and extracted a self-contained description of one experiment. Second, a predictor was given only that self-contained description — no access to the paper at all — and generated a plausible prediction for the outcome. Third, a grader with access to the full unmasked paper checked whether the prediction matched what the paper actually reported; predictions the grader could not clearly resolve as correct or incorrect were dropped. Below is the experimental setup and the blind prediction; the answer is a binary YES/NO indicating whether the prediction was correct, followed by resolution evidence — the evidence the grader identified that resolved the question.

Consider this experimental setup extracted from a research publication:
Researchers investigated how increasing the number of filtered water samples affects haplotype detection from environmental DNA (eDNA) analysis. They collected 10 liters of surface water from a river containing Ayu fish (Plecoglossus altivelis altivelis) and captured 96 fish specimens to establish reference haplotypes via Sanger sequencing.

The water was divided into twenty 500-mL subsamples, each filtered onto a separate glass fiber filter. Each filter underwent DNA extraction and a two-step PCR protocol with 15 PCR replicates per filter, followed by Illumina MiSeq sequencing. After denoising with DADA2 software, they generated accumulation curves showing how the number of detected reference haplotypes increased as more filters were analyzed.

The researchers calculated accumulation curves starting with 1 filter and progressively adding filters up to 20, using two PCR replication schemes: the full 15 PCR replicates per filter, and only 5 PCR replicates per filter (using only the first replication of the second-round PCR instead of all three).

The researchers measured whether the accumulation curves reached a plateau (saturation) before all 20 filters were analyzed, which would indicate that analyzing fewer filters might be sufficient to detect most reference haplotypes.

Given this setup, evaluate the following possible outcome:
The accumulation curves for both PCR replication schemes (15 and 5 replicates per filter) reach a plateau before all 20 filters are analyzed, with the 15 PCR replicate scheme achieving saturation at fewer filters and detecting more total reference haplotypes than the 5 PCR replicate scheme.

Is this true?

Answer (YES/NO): NO